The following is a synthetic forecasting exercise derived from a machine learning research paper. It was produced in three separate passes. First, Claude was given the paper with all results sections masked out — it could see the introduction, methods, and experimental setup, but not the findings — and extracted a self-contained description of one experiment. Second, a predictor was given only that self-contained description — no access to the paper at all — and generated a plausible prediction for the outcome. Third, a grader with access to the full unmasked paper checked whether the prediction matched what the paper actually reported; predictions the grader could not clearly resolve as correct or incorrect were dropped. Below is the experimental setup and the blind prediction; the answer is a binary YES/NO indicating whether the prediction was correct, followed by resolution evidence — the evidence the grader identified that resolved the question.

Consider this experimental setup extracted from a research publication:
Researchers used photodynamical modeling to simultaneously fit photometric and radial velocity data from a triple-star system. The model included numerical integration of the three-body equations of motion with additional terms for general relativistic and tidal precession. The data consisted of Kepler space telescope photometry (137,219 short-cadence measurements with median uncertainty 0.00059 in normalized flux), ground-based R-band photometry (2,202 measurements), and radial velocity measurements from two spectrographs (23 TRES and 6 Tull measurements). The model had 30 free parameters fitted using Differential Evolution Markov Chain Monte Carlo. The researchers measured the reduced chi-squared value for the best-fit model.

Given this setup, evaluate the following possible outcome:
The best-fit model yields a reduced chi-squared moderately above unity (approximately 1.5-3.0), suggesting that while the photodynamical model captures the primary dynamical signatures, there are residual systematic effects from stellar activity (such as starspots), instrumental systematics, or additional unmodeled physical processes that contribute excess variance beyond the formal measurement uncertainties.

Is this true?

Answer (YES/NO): NO